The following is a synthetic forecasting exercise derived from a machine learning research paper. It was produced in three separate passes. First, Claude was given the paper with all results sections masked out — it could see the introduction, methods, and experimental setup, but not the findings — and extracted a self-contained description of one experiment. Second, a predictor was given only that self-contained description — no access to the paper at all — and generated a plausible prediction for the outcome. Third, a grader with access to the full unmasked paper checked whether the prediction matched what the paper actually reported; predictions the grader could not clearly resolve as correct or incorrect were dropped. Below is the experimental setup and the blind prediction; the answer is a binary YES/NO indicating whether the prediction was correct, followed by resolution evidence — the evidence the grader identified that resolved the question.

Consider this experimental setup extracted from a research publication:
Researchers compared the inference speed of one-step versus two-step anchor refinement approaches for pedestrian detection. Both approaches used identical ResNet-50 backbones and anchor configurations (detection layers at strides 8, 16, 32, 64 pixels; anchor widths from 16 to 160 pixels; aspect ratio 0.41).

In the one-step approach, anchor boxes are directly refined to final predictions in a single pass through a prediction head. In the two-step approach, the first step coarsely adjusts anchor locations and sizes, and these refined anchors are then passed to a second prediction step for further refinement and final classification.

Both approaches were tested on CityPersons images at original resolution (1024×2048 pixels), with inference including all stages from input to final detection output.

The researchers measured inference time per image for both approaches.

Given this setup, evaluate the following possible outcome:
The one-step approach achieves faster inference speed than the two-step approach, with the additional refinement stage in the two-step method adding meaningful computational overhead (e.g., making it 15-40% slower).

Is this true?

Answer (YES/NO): NO